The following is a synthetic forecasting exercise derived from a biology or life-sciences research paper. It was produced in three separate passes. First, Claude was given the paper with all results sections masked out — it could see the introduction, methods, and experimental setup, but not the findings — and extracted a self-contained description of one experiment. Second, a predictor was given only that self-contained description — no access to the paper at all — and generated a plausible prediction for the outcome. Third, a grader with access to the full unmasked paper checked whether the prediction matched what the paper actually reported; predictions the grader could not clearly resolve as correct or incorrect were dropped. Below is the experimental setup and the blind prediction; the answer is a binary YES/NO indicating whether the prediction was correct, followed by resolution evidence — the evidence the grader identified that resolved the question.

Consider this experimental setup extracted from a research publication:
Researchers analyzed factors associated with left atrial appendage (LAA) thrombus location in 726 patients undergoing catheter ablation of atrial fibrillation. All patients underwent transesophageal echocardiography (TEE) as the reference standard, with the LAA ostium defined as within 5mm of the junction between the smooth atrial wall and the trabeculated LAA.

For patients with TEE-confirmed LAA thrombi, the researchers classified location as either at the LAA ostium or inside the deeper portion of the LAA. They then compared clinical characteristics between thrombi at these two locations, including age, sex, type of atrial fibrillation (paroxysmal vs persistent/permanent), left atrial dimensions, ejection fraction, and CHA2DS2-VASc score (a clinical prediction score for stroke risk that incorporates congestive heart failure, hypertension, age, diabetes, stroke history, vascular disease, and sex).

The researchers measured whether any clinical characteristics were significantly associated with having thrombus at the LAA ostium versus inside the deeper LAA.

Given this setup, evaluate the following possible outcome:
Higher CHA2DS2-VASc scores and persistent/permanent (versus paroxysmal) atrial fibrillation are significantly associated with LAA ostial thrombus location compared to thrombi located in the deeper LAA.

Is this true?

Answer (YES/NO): NO